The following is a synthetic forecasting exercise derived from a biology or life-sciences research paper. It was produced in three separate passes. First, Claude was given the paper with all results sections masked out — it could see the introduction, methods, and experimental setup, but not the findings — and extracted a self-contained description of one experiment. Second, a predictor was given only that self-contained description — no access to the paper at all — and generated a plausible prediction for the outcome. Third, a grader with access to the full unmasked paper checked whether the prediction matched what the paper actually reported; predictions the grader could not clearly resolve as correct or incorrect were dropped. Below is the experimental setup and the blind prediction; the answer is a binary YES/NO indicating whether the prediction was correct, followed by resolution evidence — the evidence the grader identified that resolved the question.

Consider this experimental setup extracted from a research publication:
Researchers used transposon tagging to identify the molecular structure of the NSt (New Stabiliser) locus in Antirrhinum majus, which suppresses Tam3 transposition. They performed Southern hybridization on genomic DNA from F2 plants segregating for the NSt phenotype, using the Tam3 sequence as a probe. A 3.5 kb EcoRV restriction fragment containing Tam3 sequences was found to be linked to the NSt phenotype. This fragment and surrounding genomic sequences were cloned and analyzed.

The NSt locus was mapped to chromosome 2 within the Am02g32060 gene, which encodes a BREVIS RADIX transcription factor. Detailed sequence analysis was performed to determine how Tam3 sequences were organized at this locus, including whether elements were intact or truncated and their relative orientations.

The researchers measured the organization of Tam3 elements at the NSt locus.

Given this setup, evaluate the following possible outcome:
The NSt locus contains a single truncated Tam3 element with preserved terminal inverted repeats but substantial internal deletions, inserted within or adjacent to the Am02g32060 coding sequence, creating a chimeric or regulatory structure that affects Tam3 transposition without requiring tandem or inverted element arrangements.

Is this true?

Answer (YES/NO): NO